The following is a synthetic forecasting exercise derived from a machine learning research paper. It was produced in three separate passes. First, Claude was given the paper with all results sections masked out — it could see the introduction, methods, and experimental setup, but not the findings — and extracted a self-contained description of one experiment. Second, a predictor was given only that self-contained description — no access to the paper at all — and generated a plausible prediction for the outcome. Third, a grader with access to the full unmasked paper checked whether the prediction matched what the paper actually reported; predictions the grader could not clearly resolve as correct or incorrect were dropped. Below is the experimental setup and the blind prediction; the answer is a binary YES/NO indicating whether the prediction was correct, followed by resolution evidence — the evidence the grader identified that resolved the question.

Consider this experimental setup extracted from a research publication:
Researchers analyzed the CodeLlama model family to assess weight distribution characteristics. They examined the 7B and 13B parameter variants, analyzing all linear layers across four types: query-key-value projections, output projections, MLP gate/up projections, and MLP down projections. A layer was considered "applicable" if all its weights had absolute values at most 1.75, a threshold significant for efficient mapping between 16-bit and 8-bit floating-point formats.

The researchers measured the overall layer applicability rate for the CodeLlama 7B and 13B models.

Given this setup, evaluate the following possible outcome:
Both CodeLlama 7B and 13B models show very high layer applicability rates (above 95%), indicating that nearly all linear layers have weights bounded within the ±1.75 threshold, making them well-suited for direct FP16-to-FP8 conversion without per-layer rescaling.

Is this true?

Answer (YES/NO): YES